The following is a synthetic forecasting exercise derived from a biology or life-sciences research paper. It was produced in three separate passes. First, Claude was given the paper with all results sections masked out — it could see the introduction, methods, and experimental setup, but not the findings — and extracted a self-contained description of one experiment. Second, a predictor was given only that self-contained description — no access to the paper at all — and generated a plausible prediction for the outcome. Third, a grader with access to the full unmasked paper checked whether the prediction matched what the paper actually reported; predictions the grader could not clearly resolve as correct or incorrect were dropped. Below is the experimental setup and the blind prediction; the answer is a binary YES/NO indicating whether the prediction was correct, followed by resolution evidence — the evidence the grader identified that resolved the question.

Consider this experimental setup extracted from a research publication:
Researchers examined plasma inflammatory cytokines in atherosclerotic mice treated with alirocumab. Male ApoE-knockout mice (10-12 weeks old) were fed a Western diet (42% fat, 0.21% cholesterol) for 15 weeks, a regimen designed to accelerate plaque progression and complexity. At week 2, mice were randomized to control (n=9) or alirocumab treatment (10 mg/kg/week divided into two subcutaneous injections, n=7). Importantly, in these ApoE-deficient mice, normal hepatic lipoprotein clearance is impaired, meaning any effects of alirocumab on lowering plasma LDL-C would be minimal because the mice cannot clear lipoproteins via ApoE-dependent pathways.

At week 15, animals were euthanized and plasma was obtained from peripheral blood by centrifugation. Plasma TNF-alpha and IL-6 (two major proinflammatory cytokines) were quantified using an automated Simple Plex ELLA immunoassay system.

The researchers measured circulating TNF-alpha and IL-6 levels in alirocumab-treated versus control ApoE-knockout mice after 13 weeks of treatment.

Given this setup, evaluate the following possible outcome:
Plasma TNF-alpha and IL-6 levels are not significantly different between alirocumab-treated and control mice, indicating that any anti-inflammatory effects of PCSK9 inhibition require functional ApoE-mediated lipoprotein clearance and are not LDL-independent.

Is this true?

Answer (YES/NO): NO